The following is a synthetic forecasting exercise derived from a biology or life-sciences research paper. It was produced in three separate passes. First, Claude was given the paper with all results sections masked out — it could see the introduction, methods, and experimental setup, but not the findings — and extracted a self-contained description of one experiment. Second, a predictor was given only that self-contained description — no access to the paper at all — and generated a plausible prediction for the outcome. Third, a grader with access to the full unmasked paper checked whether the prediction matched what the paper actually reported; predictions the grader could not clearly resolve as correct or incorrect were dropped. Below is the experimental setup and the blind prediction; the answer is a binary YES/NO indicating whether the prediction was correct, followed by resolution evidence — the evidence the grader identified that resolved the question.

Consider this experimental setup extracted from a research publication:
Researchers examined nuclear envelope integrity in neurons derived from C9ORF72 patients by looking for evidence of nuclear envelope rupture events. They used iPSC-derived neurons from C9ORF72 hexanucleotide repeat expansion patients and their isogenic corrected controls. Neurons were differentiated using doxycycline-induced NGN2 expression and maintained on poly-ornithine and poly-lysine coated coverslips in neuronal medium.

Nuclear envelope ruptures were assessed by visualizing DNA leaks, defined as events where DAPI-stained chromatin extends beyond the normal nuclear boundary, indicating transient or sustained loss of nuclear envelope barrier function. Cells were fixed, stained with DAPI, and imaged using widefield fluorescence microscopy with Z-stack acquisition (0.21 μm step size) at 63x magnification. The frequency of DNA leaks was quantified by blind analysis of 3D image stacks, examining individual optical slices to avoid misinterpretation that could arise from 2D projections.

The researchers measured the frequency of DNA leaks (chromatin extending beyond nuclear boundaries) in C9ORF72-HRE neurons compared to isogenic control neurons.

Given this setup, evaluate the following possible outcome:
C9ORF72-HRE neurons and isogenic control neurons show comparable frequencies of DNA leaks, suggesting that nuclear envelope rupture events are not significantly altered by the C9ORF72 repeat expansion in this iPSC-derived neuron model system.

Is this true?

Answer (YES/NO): NO